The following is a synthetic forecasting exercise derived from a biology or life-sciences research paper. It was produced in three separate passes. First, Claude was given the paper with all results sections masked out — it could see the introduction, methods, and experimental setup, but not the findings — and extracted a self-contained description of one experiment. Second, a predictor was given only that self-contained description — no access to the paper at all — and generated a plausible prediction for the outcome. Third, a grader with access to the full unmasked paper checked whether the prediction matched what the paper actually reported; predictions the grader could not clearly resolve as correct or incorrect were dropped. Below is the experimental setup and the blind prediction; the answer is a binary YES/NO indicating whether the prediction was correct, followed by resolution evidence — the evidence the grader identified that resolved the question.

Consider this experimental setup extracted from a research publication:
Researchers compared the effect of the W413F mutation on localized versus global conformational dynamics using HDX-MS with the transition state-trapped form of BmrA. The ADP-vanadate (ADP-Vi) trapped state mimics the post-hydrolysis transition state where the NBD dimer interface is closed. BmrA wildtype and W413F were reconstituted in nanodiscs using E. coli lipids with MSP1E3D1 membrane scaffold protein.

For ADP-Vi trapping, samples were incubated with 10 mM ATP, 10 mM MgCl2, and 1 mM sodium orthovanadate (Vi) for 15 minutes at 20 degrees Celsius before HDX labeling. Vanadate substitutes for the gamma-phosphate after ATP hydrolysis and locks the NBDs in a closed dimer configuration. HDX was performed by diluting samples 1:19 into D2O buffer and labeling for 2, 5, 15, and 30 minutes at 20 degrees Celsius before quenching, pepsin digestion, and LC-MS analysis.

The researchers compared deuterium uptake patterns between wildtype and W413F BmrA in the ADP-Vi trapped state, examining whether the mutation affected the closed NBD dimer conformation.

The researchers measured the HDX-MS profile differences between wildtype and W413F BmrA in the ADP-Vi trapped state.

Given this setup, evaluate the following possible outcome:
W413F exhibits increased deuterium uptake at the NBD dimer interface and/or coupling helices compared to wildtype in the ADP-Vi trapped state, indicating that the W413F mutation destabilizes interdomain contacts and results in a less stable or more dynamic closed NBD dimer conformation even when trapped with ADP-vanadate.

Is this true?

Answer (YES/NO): YES